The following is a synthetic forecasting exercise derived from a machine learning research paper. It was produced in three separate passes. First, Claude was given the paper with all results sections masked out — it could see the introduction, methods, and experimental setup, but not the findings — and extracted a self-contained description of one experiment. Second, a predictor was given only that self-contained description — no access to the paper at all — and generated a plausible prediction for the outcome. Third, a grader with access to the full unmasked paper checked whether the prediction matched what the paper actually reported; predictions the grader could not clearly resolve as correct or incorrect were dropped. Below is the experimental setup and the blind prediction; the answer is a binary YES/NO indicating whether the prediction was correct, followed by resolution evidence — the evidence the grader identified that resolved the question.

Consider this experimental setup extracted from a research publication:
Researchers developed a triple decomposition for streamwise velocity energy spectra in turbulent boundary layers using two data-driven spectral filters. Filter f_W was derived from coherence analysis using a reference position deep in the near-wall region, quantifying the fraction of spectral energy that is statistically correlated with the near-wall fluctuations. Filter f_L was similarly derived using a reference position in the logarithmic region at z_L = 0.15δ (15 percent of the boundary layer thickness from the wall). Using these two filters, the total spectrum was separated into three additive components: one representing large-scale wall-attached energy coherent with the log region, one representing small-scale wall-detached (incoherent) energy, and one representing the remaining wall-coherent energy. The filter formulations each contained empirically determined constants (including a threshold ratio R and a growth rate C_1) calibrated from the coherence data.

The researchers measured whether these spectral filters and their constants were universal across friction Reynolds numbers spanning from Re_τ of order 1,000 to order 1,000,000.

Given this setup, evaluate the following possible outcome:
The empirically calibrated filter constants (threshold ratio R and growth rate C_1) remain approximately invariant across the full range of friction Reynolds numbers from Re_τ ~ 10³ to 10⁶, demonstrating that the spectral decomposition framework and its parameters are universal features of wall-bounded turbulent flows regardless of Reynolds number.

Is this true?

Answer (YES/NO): YES